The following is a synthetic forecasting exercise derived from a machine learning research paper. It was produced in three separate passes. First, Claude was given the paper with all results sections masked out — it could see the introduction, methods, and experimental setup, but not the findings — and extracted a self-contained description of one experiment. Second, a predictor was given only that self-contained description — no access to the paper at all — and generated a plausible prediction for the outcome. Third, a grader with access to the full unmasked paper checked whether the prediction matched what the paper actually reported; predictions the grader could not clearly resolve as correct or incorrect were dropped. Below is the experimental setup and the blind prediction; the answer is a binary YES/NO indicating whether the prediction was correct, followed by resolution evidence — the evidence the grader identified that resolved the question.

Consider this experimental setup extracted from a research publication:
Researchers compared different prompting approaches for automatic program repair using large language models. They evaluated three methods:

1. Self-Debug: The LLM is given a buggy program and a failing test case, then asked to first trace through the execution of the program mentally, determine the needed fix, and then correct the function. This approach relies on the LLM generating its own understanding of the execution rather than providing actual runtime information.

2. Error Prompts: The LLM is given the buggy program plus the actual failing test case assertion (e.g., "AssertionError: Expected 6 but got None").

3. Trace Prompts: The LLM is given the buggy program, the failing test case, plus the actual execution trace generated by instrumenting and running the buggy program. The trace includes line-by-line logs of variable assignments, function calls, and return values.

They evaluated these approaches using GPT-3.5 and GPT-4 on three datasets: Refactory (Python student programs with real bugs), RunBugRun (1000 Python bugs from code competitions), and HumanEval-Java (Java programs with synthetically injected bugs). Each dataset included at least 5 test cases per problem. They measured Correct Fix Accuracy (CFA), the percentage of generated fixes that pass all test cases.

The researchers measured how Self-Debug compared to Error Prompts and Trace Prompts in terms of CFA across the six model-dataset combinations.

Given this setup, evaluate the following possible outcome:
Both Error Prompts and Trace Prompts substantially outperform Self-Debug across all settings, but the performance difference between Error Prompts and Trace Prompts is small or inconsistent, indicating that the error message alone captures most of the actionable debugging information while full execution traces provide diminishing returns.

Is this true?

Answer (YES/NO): NO